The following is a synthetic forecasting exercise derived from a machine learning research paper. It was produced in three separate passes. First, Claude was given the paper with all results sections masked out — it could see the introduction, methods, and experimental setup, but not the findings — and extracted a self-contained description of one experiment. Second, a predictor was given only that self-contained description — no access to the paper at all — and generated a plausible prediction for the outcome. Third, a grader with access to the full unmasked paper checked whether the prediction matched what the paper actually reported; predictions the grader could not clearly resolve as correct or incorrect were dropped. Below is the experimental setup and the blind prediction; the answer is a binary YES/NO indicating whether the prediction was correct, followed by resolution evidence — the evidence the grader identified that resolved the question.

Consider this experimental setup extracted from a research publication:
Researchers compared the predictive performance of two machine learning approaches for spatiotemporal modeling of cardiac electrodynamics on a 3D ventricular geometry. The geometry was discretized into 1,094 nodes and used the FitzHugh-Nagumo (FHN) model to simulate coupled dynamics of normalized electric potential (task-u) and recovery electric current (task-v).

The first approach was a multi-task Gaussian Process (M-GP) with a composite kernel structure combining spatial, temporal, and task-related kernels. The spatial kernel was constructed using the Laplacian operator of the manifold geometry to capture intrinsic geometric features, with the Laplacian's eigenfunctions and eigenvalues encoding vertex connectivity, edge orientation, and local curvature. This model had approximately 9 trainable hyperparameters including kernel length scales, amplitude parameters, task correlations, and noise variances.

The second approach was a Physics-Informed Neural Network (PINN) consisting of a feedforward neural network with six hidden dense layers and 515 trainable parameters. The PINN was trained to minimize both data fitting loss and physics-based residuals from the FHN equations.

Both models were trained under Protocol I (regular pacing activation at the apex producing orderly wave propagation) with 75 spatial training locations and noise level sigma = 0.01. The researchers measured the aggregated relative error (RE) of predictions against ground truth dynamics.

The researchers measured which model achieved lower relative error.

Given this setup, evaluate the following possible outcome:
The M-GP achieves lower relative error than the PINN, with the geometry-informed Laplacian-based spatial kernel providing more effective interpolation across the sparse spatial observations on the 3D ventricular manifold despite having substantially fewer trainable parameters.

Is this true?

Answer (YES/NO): YES